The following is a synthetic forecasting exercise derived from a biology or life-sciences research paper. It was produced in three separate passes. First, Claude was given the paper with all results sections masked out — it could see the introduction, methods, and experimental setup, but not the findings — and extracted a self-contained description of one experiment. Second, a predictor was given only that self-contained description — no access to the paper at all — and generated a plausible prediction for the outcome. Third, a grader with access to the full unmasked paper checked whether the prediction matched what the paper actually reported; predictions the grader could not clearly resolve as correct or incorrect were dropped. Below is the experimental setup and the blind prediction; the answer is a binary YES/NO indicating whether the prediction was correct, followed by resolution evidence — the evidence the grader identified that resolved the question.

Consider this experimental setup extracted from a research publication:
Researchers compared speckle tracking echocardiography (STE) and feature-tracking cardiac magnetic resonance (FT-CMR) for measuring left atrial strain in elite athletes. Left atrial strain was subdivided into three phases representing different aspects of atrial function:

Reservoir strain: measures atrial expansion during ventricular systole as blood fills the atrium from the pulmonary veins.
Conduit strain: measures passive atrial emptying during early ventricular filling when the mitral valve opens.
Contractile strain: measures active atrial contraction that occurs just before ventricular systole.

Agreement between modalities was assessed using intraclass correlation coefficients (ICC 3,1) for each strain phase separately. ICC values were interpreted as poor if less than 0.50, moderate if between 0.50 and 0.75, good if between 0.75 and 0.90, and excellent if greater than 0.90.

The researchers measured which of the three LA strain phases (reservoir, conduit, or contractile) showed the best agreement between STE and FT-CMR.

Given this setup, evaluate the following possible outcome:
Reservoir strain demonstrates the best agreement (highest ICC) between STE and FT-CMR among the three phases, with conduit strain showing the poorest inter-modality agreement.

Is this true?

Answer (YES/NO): NO